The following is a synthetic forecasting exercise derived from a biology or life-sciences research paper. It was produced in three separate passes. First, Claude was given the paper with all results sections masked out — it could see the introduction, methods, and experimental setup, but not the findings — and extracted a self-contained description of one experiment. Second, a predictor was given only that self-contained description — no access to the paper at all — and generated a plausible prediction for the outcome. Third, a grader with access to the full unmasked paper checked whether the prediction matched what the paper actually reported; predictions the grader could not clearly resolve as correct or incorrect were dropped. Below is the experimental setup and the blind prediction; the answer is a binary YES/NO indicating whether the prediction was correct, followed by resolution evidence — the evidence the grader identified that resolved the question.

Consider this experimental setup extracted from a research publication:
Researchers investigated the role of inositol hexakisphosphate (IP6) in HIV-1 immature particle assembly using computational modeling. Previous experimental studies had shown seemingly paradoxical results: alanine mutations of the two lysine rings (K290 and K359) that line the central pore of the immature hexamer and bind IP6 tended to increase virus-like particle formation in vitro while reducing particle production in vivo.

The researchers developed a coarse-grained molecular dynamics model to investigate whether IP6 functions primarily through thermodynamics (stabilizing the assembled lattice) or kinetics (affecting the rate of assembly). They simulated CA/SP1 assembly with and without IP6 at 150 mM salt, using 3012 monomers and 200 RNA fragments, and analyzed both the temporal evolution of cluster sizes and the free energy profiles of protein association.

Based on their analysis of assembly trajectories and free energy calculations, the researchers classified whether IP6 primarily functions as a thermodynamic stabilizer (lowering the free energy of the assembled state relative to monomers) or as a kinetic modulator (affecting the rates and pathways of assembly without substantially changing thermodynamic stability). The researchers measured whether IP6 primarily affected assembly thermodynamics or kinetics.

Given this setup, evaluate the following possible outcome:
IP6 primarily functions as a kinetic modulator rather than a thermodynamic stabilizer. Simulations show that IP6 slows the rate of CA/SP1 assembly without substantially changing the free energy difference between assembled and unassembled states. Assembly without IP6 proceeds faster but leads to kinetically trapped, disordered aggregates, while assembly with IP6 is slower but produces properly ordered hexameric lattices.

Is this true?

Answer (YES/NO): NO